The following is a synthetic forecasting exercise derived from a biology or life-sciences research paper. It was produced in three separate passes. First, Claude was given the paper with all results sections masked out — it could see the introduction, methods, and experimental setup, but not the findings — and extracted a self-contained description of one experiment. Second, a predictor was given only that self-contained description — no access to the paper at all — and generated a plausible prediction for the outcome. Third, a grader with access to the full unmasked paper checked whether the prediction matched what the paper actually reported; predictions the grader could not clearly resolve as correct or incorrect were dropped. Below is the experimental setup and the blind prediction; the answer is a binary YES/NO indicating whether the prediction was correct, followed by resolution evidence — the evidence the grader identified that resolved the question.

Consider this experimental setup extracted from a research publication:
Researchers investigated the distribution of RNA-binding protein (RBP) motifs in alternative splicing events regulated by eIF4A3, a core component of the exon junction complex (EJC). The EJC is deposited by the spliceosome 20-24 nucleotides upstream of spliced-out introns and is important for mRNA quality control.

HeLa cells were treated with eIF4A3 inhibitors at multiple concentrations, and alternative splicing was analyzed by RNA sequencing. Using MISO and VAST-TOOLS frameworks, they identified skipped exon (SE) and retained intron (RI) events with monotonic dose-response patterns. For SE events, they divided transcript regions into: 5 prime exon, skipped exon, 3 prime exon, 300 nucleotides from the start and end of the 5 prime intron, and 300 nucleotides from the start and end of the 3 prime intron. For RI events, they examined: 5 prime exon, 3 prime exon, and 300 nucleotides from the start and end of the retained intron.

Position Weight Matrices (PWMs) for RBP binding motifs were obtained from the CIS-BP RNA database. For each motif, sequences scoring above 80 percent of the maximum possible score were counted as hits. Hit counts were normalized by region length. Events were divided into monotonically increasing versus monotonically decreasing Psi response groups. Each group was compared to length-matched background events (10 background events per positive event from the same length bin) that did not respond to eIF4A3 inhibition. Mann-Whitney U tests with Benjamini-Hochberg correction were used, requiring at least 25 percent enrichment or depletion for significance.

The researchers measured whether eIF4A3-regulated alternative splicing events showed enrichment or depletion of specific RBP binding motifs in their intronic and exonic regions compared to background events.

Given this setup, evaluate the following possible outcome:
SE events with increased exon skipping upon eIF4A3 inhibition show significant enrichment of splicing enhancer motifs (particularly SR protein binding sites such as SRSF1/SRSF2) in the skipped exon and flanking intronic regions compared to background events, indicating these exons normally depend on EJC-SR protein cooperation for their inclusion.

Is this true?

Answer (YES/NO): NO